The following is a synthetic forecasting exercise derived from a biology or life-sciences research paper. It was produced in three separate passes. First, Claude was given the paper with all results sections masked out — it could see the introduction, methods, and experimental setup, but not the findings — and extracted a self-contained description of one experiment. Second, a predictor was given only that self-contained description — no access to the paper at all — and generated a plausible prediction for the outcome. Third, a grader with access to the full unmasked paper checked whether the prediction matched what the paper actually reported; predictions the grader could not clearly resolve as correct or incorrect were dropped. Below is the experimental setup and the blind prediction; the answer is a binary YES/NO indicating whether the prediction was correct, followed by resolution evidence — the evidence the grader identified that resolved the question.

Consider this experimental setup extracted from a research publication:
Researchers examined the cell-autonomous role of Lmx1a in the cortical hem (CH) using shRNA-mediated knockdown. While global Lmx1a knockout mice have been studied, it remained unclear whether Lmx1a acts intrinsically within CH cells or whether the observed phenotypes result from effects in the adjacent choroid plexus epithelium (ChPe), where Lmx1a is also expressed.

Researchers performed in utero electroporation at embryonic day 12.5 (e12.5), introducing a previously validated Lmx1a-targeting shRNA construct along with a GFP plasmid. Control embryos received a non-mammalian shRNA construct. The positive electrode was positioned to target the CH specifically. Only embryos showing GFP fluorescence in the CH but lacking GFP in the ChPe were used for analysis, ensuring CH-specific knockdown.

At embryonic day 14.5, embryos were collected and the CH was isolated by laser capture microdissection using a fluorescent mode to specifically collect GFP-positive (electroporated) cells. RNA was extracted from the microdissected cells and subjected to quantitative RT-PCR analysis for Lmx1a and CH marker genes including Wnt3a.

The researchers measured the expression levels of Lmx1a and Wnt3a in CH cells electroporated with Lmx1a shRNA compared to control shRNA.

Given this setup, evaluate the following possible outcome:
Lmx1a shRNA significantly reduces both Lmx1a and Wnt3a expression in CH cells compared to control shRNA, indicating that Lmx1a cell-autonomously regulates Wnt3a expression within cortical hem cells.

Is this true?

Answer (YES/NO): YES